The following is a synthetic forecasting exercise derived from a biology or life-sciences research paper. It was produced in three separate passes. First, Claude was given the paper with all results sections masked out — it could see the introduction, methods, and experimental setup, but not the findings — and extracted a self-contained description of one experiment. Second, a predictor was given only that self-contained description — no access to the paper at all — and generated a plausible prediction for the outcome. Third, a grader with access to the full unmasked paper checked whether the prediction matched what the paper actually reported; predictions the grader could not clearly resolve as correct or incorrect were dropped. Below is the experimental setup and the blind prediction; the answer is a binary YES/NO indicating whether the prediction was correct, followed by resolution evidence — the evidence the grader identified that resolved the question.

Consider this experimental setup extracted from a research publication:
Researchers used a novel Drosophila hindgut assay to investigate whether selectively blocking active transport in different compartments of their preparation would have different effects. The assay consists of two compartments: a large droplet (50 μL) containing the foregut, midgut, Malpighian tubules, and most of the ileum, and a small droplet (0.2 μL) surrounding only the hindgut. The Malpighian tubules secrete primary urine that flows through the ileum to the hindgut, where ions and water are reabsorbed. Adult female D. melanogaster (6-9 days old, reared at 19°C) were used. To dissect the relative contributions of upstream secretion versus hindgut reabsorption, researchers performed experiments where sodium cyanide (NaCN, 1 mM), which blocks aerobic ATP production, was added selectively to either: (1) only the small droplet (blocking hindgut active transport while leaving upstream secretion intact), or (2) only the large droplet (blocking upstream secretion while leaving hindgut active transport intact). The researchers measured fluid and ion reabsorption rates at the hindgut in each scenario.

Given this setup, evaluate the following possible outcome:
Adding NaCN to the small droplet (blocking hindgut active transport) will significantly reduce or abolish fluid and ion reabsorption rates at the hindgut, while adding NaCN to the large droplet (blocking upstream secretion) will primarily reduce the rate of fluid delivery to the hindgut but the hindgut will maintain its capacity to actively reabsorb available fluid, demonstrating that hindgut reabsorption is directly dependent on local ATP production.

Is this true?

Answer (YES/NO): NO